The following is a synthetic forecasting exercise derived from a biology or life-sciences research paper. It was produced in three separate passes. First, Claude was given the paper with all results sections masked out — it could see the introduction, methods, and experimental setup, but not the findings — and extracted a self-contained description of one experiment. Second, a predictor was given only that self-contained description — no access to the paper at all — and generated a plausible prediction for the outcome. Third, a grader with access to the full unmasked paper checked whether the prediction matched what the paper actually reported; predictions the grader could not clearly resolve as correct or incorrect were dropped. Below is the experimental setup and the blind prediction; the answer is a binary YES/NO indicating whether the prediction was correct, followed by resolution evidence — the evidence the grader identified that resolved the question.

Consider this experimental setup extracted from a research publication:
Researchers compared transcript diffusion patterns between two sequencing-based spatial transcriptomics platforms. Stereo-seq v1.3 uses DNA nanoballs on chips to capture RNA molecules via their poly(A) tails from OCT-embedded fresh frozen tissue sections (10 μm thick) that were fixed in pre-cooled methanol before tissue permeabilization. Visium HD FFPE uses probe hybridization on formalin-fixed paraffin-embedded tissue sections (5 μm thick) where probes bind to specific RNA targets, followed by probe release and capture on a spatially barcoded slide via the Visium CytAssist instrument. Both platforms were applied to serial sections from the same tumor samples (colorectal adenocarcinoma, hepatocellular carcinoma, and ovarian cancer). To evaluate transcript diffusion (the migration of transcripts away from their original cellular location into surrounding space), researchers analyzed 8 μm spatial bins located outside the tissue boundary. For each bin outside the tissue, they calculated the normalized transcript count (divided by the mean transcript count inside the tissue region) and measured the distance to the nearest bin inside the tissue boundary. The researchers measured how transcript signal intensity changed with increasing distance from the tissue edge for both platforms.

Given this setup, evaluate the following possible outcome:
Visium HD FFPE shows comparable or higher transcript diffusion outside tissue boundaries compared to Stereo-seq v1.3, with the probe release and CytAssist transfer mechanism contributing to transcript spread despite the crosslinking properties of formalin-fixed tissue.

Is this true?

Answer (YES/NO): NO